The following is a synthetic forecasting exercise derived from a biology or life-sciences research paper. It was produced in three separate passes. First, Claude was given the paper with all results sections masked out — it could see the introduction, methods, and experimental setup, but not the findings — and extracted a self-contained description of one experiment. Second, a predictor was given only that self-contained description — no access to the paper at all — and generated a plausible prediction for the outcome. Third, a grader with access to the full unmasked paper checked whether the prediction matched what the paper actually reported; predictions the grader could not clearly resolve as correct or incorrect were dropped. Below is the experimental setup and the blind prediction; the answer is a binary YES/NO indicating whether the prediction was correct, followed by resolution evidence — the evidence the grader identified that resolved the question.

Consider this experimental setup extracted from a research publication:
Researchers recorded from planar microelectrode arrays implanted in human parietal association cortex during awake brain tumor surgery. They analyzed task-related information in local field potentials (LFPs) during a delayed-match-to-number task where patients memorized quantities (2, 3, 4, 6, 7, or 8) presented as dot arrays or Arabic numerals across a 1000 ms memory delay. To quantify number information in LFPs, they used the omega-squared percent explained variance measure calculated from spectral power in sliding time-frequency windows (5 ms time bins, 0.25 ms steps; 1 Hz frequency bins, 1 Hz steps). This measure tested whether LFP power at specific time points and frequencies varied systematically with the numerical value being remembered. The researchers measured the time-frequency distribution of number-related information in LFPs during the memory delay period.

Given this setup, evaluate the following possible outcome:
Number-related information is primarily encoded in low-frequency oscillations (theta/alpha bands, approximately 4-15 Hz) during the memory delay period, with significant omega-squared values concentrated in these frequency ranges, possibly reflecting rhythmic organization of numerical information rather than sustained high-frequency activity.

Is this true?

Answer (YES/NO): NO